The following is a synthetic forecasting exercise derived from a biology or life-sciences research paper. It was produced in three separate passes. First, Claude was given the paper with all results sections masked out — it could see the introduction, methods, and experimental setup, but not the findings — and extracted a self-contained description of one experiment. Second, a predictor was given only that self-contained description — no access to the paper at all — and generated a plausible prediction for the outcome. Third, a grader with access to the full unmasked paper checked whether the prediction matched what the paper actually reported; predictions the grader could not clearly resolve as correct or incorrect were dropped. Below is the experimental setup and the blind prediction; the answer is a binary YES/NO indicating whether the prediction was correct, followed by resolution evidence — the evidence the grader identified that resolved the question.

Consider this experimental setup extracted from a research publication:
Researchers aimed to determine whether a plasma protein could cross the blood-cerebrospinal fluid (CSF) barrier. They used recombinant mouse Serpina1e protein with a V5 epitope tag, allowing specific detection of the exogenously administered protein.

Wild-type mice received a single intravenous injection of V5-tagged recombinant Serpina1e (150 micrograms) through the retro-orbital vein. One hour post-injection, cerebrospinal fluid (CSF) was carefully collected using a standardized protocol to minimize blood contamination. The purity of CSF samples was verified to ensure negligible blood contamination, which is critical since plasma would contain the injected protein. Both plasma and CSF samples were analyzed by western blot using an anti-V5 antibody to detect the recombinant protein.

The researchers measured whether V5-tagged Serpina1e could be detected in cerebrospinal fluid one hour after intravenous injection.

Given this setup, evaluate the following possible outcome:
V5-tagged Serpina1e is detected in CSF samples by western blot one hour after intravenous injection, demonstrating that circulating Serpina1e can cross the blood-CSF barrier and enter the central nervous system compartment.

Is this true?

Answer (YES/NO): YES